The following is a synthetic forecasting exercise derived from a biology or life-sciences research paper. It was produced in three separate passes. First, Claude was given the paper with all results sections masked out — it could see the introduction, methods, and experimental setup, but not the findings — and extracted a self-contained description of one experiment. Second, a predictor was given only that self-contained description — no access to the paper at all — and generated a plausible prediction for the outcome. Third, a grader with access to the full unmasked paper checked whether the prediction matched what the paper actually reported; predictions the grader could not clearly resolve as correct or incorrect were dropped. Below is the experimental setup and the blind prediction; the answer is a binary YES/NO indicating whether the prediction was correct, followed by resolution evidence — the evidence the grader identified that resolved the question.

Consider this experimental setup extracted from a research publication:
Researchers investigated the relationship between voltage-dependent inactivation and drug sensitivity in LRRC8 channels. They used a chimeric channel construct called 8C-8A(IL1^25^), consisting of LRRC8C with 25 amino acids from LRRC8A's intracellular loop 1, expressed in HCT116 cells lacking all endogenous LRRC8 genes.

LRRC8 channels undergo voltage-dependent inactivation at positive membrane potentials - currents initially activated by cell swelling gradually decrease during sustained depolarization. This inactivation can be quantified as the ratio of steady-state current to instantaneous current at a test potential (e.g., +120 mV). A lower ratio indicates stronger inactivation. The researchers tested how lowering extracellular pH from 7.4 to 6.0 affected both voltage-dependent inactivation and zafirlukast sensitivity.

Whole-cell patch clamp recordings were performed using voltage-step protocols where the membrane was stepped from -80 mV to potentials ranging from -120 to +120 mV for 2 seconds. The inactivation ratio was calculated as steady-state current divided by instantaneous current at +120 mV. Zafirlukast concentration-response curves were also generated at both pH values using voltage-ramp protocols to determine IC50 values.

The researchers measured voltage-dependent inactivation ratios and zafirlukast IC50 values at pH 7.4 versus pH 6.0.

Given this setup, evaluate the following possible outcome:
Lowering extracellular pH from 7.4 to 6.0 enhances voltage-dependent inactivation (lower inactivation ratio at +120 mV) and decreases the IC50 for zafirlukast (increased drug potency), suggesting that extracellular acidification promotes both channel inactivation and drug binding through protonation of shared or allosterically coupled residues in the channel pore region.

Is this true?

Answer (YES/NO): YES